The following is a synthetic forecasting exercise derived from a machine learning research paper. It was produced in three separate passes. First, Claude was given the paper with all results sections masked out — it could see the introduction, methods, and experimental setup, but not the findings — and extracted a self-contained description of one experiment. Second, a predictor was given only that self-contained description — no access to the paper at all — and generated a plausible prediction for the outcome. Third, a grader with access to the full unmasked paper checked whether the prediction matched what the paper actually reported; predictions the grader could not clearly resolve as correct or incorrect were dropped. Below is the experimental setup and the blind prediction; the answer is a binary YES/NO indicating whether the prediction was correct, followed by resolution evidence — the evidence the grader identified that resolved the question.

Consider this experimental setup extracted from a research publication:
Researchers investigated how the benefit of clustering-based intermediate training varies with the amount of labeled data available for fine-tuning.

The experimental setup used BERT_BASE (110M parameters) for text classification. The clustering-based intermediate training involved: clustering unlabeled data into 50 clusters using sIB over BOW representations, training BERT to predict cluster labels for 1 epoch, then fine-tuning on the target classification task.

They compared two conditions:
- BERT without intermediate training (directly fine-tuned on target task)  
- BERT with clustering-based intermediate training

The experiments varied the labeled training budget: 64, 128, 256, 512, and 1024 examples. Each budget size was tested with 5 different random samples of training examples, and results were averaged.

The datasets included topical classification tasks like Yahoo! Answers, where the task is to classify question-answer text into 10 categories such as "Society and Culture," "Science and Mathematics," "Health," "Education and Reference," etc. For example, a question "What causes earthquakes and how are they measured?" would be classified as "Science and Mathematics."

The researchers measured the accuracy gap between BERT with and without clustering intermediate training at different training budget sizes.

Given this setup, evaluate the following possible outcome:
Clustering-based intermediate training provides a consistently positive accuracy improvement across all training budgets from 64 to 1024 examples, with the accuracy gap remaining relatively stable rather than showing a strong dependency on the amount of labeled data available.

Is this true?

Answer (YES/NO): NO